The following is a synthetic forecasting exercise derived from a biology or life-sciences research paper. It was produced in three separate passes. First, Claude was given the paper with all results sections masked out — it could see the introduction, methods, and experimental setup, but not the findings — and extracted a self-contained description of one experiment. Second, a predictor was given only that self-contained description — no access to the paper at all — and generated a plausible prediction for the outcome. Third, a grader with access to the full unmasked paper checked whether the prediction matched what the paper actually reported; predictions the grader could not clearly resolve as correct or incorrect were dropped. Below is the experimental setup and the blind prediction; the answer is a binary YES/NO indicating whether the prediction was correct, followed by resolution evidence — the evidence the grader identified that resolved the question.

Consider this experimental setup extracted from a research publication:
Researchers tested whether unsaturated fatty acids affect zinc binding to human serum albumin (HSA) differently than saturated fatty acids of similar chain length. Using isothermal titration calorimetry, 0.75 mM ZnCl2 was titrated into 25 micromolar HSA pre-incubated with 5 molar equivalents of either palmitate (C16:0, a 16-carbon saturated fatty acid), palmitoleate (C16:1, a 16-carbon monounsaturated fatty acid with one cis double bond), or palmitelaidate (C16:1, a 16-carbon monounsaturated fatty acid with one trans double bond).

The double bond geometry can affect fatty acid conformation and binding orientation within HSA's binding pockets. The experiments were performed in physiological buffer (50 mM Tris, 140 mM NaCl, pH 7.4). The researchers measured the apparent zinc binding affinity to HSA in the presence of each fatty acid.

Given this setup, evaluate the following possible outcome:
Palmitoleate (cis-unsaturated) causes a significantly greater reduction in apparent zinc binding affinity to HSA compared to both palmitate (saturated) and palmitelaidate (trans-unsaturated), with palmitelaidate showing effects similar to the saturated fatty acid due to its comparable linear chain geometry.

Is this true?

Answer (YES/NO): NO